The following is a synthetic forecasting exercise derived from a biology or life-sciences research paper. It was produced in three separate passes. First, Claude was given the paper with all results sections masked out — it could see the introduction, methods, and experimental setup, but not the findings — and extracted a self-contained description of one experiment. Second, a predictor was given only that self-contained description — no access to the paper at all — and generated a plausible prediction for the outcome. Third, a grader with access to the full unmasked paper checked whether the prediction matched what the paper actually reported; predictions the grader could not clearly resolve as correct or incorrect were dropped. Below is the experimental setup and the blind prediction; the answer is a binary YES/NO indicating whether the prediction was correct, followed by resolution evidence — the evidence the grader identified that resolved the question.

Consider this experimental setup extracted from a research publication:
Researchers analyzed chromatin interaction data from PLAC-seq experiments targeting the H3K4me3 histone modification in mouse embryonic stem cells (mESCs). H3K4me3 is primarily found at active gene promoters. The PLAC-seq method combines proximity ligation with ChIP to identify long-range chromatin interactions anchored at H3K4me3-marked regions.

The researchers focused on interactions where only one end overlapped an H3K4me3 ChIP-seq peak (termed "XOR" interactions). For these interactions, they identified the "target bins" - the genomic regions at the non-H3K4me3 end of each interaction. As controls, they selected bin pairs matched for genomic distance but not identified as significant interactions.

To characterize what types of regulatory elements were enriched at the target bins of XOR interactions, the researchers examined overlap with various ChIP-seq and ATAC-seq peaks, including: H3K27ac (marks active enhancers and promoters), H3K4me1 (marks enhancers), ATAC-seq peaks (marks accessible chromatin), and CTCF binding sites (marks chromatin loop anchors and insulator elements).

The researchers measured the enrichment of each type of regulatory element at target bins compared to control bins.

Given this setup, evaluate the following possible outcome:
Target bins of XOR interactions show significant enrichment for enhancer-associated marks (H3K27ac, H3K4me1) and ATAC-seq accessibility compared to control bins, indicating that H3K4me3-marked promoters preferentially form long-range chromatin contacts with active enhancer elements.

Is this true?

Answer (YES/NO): YES